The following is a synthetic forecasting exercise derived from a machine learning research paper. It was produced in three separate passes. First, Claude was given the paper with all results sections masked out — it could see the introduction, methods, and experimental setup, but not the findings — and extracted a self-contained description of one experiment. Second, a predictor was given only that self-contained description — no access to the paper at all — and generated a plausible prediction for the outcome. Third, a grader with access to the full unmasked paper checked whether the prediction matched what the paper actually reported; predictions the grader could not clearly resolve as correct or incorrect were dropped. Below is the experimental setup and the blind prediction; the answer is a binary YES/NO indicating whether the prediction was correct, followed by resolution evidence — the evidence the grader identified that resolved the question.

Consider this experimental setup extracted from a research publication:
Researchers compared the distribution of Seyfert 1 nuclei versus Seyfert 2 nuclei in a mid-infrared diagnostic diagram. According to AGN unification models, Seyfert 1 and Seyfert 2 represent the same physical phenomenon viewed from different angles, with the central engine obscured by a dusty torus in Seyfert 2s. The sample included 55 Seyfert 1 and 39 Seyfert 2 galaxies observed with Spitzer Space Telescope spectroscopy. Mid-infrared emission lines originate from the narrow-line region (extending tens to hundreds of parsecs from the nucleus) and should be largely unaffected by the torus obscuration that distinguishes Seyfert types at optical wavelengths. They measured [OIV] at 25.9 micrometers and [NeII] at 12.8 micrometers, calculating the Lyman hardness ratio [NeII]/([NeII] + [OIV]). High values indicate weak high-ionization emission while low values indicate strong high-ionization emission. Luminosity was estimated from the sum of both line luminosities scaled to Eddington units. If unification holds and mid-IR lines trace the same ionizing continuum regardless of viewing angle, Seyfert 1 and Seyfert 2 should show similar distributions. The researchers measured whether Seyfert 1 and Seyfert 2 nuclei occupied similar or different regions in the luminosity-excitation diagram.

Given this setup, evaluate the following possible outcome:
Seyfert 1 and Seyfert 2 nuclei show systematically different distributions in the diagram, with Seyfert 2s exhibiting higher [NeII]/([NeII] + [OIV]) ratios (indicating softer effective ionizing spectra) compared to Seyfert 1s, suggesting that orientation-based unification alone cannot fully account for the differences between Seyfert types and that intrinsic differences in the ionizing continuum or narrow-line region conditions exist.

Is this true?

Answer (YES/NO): YES